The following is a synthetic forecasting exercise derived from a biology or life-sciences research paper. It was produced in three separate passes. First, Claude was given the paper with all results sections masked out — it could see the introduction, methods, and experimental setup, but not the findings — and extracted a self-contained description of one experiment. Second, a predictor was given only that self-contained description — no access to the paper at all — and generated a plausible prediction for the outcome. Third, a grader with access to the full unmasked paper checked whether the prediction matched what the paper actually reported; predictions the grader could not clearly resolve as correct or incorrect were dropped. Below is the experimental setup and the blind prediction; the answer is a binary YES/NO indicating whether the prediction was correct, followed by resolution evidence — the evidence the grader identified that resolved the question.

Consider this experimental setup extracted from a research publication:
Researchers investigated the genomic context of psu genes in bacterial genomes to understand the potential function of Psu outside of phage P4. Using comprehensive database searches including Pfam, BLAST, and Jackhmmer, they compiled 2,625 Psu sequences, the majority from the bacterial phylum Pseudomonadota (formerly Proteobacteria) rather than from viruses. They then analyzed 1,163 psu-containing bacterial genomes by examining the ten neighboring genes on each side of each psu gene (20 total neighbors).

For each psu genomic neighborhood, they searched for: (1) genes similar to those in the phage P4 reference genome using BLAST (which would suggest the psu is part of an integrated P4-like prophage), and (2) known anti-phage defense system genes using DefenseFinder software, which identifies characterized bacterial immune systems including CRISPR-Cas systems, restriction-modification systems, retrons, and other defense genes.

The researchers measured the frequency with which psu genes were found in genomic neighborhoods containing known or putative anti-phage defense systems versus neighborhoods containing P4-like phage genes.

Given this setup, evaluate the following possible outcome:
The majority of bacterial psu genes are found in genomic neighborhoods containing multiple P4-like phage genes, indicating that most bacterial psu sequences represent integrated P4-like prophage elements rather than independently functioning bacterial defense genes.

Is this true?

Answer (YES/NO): YES